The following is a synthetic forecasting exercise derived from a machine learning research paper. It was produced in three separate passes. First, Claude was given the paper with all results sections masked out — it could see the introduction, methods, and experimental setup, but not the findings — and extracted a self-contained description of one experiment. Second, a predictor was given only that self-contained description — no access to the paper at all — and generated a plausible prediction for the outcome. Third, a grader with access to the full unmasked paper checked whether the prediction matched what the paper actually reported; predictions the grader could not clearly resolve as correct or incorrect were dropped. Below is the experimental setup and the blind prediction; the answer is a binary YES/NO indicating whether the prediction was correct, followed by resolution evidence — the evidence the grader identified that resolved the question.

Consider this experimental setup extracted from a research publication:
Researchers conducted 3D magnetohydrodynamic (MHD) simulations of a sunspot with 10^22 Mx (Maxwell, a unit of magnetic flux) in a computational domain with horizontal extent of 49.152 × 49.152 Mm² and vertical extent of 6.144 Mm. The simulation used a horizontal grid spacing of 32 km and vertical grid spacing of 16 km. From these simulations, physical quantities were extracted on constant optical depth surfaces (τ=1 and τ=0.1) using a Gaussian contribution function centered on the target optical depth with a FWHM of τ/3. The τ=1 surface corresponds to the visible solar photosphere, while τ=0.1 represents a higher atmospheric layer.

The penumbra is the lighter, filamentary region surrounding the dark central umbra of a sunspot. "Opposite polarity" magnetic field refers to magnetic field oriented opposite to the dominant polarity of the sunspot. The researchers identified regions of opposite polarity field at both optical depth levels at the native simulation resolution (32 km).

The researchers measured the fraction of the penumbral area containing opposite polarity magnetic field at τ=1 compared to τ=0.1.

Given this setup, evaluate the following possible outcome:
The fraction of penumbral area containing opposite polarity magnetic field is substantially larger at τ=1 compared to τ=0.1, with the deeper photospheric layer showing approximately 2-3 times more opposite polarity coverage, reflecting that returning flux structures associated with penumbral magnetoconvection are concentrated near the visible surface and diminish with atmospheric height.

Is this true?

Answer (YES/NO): YES